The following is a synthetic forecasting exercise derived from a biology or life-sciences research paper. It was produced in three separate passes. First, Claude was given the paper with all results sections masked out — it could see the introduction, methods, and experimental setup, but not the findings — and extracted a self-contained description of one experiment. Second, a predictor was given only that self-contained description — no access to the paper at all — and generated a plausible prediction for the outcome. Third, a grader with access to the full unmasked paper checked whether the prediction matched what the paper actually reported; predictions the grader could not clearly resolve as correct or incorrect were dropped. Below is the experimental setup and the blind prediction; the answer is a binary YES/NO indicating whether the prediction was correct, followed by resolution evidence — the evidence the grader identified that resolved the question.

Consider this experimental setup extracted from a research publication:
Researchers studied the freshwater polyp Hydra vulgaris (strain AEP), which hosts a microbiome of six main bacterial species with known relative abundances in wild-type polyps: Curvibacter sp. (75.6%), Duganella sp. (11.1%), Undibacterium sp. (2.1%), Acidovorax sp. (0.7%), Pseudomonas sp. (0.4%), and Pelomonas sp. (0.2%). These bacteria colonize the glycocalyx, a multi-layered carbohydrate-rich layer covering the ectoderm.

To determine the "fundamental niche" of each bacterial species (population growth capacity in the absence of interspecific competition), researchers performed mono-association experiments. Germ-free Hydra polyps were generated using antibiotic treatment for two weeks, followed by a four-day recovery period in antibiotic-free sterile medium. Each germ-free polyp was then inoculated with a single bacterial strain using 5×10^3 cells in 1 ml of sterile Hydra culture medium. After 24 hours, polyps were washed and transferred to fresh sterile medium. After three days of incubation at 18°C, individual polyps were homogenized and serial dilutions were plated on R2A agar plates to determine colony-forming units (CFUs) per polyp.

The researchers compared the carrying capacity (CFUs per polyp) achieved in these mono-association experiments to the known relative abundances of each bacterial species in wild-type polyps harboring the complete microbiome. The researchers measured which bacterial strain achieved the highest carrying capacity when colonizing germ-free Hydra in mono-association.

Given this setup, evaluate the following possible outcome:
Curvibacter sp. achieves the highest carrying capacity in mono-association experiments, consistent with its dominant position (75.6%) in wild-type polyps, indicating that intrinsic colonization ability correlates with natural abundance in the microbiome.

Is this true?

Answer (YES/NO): NO